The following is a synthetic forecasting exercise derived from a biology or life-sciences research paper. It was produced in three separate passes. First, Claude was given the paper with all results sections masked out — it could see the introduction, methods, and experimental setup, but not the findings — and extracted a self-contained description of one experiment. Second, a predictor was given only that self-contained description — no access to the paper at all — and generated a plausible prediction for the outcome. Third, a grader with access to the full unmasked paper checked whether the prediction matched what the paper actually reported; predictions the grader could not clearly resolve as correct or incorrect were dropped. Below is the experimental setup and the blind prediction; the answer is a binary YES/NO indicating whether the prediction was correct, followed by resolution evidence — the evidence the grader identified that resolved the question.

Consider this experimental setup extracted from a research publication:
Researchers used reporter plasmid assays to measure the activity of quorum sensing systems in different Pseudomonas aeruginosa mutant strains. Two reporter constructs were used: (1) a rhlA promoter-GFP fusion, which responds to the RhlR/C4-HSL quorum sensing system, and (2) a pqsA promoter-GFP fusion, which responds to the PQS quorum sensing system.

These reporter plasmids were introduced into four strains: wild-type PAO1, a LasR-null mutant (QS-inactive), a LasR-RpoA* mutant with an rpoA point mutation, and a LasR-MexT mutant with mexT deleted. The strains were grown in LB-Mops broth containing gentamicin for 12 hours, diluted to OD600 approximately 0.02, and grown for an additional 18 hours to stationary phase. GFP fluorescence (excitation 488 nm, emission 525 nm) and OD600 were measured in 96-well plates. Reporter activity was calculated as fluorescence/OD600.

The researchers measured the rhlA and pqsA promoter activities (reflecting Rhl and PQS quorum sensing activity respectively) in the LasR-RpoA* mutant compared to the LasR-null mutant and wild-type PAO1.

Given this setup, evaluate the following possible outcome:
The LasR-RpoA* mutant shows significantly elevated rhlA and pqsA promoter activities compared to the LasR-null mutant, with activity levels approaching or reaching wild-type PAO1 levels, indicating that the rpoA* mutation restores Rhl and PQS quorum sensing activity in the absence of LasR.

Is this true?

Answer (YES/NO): NO